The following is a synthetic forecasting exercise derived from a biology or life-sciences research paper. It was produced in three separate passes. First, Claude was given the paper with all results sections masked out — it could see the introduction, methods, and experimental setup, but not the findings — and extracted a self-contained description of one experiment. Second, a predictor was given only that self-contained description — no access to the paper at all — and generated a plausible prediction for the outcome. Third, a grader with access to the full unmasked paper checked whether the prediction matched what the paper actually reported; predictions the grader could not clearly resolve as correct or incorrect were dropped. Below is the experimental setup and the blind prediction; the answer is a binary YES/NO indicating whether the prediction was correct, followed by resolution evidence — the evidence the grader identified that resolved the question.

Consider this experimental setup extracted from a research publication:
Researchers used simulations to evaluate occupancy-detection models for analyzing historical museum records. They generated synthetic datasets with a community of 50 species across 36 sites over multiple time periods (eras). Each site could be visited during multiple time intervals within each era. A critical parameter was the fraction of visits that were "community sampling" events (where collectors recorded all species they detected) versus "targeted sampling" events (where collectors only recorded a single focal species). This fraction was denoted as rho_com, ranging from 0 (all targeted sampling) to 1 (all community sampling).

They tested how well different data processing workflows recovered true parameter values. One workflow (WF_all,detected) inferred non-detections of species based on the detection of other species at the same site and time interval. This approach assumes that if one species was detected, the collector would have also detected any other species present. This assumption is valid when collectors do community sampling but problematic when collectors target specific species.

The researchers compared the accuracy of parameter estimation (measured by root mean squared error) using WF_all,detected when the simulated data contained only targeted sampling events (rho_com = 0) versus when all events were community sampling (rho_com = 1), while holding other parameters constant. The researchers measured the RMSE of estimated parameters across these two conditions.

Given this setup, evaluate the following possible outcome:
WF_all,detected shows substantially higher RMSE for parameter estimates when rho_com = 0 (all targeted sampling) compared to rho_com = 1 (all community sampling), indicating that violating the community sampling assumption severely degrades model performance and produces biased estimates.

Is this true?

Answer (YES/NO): YES